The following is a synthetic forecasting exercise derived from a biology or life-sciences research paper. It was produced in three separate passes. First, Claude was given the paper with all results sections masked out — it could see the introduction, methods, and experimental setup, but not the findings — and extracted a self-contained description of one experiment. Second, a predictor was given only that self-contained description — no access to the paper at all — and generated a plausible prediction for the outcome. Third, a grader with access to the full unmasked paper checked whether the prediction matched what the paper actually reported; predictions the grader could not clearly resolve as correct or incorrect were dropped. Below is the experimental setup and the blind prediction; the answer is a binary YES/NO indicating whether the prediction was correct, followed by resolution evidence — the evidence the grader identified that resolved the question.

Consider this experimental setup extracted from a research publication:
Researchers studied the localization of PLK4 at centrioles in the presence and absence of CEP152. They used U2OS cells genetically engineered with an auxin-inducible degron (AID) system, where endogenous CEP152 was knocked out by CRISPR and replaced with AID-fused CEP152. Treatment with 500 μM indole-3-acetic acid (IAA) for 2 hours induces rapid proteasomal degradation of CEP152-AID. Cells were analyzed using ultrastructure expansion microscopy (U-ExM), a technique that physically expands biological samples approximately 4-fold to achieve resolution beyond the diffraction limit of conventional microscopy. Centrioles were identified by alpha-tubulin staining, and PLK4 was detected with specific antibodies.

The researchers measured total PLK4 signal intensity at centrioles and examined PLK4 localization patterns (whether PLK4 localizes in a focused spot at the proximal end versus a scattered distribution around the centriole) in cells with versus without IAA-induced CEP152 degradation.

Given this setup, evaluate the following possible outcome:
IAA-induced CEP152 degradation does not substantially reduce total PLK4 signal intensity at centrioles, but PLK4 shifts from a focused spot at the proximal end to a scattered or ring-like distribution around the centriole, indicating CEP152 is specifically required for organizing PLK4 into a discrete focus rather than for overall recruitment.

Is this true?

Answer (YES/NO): YES